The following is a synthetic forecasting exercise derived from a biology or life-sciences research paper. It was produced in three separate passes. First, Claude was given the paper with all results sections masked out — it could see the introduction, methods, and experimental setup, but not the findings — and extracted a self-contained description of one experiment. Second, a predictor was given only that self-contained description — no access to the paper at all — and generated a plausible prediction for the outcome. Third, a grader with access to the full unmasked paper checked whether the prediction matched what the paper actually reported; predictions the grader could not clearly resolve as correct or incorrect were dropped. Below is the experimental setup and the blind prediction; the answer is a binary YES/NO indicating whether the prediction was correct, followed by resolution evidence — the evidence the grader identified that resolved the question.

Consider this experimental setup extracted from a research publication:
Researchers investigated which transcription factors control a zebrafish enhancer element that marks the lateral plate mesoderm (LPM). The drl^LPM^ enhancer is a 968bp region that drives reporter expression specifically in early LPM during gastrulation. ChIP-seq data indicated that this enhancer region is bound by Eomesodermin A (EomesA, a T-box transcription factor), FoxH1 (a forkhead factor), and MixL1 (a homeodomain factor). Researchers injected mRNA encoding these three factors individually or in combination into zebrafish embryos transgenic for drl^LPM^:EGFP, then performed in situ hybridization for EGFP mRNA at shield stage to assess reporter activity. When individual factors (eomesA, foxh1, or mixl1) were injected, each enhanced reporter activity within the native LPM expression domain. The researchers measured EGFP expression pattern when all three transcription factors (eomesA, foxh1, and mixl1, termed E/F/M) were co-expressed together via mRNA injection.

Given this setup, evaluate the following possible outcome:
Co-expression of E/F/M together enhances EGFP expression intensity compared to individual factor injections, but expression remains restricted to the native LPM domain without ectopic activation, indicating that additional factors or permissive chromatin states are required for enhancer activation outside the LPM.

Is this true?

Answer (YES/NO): NO